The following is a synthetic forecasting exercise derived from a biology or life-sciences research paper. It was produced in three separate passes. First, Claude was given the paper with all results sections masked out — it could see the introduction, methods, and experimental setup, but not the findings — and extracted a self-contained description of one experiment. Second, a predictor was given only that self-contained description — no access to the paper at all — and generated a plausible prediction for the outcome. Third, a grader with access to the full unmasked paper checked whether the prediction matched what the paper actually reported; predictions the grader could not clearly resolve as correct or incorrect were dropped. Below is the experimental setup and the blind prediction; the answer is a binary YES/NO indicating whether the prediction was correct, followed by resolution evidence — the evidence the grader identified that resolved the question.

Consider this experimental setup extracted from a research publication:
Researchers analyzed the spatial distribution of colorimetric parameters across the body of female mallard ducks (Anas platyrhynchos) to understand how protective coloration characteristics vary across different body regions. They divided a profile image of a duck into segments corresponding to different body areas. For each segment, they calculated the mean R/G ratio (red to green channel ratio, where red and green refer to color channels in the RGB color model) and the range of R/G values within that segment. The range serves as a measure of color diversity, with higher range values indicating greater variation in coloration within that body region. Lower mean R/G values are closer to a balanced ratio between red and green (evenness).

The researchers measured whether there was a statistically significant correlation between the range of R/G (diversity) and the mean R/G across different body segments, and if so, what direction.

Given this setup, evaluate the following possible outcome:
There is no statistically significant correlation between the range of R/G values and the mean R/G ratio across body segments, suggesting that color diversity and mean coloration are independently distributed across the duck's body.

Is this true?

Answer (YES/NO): NO